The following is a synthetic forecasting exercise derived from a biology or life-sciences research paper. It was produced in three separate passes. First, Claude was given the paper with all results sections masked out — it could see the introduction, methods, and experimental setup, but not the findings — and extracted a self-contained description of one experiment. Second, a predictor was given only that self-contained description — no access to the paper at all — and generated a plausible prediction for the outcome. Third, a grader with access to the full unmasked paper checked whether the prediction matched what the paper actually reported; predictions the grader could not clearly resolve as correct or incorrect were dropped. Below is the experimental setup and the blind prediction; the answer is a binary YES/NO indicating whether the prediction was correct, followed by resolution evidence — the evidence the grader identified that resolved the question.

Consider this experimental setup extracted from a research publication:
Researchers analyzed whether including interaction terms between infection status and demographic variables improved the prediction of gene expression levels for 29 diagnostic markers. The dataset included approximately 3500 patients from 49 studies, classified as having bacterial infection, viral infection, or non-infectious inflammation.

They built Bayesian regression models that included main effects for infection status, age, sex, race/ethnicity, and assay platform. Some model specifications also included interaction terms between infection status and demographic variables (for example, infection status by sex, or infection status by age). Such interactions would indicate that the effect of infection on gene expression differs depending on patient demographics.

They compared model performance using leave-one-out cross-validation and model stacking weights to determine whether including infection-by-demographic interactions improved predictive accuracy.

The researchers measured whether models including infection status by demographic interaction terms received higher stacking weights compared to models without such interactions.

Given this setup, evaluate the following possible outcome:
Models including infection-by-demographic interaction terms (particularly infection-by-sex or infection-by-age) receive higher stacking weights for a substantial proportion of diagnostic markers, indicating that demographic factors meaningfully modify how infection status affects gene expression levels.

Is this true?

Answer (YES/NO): YES